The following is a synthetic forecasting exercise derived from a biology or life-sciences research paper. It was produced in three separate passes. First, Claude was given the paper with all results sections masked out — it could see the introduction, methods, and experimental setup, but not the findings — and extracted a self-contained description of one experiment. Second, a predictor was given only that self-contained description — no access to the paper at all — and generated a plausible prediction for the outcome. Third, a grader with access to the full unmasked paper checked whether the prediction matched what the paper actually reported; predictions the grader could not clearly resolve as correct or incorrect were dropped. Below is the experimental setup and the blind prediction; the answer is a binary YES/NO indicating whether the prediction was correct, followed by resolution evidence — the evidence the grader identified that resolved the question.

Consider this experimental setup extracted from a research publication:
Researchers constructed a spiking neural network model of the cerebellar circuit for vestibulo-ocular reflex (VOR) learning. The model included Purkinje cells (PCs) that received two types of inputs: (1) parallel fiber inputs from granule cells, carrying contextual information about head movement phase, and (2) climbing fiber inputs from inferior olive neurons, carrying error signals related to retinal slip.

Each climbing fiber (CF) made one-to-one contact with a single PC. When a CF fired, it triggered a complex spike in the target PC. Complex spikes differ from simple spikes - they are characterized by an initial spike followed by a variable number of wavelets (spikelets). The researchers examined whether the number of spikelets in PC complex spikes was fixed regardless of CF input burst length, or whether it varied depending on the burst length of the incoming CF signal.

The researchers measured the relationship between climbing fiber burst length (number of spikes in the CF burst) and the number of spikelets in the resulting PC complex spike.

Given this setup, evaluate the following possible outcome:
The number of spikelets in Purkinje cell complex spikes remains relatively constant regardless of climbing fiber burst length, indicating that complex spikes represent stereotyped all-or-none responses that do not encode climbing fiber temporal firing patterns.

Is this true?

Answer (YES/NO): NO